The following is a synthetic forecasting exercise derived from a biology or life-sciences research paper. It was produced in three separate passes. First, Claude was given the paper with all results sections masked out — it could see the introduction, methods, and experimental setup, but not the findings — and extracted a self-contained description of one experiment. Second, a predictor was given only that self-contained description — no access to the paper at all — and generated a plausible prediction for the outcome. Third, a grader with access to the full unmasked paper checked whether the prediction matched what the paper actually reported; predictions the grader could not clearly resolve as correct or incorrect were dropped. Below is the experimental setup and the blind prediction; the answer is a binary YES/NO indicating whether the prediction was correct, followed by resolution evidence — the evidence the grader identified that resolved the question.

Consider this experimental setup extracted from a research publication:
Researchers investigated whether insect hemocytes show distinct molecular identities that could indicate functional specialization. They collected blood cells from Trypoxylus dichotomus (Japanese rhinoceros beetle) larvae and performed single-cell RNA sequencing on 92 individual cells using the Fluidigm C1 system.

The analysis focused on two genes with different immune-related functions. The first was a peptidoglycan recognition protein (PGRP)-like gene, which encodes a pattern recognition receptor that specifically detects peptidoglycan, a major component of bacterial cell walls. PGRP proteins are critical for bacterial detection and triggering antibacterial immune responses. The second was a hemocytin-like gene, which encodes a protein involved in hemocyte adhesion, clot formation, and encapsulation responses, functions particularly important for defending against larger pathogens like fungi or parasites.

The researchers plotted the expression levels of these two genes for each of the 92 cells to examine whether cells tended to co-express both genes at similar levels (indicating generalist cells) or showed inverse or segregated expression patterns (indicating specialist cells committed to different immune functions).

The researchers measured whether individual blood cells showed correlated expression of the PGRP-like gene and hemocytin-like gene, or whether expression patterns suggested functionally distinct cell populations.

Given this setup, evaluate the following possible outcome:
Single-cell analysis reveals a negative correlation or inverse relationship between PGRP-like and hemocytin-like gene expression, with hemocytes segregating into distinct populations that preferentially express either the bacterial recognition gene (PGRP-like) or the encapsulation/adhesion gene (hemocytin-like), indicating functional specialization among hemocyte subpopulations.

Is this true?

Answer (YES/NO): YES